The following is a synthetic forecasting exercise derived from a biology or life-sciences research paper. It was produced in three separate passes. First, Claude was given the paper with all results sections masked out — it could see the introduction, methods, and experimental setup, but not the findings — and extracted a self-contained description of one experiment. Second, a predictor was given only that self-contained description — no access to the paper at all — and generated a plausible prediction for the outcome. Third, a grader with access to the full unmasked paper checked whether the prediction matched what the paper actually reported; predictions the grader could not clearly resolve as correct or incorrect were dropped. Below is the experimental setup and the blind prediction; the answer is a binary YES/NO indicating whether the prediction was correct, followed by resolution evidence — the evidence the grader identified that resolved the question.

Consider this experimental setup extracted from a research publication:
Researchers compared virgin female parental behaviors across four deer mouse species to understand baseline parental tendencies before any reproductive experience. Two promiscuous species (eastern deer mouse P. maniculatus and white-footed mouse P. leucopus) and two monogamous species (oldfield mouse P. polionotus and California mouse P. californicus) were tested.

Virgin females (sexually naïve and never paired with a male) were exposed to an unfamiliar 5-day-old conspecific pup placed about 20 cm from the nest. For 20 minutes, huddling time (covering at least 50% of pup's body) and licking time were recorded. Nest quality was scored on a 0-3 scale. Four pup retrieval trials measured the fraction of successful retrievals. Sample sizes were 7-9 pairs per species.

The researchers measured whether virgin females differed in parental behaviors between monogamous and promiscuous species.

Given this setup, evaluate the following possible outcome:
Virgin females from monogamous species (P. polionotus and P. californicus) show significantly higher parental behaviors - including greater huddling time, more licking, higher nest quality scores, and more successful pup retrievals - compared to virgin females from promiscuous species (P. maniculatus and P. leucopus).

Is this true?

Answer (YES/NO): NO